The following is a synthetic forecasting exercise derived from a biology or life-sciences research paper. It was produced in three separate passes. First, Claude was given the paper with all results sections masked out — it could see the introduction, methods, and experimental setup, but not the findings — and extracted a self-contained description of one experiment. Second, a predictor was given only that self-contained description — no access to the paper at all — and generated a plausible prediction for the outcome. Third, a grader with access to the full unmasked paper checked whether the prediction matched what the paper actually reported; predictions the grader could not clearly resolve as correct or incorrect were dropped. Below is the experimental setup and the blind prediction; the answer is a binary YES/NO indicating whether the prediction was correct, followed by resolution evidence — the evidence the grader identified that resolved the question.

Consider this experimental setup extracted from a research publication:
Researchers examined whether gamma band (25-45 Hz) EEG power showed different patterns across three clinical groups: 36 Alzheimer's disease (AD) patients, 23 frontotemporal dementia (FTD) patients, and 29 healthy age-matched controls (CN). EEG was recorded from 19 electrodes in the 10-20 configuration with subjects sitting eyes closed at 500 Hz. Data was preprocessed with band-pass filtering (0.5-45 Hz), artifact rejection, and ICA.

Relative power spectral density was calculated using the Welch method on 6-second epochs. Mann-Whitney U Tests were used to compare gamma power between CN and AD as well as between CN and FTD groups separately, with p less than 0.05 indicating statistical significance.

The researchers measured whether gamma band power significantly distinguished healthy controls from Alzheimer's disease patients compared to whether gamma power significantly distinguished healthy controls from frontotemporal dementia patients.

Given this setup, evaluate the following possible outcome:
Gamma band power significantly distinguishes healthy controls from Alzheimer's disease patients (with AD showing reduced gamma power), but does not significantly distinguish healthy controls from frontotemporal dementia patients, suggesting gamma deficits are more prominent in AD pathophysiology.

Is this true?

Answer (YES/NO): NO